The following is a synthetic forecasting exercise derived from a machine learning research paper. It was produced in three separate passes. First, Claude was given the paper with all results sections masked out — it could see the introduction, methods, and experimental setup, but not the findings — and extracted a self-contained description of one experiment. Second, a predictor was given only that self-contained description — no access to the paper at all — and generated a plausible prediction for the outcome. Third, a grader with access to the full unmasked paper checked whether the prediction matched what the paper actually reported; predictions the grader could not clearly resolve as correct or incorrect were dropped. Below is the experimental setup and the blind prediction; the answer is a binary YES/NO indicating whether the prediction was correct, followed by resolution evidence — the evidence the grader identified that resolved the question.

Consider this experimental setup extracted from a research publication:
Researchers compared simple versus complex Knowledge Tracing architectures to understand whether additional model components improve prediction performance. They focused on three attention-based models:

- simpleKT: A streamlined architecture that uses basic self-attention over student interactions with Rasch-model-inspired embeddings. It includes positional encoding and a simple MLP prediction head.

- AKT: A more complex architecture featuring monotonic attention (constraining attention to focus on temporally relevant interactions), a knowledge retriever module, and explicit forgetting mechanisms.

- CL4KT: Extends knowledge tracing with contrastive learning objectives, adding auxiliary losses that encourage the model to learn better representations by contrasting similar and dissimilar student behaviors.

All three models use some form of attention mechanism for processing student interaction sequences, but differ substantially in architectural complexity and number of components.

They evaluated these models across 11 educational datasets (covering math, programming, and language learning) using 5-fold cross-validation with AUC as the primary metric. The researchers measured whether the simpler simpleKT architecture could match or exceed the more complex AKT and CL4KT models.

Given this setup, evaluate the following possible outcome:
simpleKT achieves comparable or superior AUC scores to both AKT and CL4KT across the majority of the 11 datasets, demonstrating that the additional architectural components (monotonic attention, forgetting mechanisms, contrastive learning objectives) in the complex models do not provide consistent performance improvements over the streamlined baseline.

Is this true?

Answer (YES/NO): YES